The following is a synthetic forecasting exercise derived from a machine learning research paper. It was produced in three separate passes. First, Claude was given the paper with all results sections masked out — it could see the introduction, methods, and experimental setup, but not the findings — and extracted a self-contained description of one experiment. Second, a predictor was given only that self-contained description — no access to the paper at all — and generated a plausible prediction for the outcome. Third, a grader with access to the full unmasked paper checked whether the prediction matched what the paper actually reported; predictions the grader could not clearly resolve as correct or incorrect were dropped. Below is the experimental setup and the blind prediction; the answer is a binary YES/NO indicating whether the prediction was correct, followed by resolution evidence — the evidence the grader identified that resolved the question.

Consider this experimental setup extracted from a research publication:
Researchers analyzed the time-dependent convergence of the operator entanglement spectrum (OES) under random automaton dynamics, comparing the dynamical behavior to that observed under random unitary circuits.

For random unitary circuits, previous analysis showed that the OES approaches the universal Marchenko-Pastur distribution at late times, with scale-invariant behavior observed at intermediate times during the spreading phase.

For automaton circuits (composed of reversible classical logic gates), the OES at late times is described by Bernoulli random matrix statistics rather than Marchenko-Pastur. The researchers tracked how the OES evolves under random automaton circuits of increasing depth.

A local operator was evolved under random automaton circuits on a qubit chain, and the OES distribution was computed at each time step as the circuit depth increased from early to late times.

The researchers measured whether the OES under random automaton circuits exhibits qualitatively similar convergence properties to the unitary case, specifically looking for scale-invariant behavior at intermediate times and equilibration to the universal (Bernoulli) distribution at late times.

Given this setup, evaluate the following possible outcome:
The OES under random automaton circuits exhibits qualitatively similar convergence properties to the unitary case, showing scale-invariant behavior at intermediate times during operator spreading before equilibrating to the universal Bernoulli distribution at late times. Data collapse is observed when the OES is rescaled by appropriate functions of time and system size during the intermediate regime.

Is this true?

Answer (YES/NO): NO